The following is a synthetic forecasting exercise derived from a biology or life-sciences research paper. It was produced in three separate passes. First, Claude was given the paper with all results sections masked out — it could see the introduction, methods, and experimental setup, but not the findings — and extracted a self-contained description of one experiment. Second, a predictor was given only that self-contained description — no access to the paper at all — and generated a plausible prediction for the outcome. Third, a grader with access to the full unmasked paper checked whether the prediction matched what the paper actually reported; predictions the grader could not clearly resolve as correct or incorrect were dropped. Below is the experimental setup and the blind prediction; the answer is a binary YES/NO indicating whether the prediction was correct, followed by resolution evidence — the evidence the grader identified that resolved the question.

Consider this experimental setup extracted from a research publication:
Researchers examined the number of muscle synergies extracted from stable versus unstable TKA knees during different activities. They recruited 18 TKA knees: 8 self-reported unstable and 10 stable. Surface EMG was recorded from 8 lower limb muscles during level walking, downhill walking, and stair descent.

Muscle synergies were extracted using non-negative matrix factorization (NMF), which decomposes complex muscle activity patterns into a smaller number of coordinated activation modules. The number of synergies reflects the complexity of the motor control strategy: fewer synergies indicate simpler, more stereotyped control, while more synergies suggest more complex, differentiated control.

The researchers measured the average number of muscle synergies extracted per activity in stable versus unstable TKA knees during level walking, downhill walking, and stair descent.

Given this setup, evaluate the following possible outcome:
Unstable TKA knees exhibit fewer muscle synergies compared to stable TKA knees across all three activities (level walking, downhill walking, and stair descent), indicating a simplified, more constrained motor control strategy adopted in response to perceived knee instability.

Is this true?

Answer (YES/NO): NO